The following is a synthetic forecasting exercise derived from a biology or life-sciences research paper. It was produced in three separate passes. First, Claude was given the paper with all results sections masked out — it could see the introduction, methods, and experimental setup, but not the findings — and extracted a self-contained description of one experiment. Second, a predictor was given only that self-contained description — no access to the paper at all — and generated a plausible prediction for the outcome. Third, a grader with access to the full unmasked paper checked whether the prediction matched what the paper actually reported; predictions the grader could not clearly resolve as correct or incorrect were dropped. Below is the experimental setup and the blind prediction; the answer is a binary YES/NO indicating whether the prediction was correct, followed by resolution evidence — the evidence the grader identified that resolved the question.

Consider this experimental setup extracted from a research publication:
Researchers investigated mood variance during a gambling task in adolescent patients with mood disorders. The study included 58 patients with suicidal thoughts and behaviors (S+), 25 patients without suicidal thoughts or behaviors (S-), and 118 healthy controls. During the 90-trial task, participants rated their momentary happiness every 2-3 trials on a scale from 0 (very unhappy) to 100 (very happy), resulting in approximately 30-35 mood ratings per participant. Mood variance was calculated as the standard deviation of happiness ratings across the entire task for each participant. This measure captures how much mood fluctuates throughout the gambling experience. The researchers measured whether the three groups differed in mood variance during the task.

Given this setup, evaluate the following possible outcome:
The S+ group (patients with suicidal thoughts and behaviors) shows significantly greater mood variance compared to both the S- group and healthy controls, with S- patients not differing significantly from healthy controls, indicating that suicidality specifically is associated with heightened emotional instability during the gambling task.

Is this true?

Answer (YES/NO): NO